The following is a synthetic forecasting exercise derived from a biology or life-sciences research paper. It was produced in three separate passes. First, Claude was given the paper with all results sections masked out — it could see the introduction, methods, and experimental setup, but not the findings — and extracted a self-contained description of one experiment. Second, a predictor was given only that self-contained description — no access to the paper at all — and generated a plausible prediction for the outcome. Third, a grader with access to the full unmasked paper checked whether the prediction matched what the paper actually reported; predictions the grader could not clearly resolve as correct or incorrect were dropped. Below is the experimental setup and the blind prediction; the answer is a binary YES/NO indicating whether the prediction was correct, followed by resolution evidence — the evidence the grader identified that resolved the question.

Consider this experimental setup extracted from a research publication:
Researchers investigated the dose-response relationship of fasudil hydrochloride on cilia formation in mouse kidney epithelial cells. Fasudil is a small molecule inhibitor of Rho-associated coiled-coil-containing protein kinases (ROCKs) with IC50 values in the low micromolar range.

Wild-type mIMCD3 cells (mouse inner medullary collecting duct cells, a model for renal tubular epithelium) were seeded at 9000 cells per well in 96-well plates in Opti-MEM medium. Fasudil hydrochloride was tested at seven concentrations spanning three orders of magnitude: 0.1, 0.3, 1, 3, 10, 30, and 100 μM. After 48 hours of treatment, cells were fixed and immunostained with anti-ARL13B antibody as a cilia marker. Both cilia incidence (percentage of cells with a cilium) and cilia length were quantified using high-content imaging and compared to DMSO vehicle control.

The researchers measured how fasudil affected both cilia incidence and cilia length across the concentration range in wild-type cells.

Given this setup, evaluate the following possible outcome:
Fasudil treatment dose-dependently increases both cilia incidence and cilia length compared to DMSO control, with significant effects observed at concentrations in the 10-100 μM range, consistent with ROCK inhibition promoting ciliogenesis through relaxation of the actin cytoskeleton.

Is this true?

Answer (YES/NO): NO